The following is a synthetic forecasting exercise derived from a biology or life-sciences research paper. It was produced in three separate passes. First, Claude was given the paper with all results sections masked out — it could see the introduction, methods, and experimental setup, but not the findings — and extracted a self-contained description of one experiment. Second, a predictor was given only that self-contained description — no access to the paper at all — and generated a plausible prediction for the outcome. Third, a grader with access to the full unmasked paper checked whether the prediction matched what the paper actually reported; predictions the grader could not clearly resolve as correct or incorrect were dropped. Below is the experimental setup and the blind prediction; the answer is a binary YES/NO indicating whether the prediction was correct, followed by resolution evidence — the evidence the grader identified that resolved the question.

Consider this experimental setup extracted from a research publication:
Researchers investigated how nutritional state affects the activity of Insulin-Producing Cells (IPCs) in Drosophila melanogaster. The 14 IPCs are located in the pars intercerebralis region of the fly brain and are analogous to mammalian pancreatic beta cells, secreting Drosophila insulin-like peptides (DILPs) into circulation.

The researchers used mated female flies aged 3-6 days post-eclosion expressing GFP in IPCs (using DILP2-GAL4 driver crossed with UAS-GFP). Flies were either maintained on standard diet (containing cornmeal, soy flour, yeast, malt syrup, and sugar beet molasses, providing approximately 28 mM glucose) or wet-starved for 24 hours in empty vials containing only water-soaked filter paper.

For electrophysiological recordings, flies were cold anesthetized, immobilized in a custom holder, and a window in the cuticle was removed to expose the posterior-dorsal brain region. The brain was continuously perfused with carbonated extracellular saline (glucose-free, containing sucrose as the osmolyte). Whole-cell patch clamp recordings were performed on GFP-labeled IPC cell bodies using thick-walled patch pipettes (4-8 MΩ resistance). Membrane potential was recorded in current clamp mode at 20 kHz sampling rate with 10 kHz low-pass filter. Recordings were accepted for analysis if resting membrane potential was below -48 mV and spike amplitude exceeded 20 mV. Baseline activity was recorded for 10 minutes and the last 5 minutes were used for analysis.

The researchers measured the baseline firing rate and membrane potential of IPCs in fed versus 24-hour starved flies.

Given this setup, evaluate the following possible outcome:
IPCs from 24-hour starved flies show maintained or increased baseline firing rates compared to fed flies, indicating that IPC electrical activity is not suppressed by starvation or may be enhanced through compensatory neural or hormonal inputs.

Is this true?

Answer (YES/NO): NO